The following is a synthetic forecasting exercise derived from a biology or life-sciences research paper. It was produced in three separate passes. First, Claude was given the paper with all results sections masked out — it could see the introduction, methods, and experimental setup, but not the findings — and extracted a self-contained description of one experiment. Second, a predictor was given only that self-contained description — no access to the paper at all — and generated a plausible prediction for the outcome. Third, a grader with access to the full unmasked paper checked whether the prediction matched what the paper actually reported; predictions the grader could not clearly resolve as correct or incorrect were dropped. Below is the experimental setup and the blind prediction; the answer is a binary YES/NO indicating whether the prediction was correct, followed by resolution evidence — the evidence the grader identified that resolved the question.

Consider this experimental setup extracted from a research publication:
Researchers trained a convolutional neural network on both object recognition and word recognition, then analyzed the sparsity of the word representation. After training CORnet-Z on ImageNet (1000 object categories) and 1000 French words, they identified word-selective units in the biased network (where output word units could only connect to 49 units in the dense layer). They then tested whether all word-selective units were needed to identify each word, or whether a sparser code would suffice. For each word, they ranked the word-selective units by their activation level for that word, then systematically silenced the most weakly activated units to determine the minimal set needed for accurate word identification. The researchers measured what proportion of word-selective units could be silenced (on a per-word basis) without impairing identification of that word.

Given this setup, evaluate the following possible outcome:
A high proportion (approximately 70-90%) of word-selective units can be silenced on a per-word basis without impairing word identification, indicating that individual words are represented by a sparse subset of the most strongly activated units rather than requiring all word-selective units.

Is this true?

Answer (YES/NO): YES